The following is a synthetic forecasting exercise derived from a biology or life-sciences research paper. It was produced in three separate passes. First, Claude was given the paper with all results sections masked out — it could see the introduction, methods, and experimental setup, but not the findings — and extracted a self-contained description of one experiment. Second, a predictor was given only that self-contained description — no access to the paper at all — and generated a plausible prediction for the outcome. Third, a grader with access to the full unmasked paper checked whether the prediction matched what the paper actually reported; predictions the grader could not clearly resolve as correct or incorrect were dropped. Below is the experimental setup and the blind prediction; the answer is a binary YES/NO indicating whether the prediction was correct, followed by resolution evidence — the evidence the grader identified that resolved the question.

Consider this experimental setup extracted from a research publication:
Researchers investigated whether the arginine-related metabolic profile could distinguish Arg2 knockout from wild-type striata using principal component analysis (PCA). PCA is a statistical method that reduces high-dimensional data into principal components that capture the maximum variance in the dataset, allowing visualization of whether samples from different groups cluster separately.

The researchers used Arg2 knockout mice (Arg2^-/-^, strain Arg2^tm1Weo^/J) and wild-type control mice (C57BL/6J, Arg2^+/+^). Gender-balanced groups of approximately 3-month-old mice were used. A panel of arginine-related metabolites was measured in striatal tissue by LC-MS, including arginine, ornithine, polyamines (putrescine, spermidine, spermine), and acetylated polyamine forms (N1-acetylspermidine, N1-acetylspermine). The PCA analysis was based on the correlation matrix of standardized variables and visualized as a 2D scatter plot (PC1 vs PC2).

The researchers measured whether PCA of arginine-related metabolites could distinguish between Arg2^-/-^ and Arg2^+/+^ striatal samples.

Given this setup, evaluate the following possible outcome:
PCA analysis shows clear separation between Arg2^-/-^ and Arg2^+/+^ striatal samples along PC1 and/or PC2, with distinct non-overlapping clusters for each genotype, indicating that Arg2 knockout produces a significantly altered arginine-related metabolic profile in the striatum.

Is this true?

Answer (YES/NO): YES